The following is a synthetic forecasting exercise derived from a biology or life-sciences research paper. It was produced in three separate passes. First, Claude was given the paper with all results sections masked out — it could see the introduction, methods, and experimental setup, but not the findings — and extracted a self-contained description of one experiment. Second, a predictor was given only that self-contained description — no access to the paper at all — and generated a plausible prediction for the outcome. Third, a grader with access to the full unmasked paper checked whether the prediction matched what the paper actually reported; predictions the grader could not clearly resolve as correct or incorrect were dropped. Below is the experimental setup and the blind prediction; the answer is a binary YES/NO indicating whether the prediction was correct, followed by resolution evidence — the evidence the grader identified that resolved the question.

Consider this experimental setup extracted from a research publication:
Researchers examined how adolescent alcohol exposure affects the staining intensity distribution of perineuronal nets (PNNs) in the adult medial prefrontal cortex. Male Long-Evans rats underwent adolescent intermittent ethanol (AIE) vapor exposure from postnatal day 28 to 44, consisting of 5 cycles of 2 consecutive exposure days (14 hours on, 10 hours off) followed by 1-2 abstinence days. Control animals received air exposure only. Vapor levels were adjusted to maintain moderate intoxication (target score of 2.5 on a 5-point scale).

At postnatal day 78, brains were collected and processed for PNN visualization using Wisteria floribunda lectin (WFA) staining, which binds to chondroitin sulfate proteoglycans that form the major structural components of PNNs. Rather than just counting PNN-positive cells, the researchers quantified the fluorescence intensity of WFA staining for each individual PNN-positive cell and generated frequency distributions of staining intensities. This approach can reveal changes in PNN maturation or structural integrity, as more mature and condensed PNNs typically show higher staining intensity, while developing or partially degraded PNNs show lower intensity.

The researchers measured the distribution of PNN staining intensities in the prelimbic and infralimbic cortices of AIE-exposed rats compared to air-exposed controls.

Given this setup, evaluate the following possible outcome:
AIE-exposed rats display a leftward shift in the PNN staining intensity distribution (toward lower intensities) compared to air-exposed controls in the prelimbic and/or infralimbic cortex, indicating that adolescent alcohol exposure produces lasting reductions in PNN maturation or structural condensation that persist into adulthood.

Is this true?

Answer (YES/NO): NO